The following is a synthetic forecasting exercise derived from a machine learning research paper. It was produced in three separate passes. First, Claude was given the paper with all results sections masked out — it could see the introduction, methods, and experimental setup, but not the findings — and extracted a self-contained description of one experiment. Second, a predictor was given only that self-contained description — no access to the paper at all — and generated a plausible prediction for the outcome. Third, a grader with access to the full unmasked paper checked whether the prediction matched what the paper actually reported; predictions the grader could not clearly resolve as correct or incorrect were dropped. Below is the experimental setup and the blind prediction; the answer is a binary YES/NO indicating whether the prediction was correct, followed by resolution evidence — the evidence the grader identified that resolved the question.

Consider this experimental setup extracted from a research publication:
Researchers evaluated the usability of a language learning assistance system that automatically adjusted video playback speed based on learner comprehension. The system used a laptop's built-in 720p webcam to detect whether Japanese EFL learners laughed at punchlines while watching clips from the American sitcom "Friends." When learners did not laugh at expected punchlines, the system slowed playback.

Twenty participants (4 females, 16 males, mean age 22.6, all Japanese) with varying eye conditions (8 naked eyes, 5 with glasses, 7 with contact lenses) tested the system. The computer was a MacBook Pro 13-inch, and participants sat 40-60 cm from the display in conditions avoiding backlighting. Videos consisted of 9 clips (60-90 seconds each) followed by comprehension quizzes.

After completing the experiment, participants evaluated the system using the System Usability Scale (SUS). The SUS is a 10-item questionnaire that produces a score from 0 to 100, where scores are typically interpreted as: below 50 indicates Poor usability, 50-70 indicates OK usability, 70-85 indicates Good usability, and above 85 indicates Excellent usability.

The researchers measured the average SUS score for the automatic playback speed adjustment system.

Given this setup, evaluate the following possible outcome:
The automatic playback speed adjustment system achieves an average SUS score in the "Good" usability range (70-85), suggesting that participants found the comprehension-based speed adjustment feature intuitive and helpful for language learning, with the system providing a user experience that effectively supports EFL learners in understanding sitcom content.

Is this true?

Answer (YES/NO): YES